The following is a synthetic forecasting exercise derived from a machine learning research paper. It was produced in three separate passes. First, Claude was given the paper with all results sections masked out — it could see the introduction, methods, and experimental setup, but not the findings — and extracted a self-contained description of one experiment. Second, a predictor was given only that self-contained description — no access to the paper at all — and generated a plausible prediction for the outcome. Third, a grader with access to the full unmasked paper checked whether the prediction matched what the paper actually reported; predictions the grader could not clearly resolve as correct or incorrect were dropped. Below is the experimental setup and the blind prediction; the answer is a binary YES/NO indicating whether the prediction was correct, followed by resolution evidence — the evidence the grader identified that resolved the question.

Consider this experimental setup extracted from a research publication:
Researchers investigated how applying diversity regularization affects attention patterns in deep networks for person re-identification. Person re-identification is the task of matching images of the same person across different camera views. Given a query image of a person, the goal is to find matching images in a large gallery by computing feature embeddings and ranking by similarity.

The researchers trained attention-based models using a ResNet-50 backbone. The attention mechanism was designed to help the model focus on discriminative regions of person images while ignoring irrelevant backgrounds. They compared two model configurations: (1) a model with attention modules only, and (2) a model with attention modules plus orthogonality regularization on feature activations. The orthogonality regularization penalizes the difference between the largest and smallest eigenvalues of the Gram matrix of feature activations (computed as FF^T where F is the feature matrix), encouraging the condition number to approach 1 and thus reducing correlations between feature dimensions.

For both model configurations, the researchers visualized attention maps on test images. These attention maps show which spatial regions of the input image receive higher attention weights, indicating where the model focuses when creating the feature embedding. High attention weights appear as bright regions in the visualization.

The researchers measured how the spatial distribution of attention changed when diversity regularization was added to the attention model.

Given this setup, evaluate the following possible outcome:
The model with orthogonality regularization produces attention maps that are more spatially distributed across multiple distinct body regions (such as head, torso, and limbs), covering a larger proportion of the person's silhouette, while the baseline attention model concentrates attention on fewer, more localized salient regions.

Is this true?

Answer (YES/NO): YES